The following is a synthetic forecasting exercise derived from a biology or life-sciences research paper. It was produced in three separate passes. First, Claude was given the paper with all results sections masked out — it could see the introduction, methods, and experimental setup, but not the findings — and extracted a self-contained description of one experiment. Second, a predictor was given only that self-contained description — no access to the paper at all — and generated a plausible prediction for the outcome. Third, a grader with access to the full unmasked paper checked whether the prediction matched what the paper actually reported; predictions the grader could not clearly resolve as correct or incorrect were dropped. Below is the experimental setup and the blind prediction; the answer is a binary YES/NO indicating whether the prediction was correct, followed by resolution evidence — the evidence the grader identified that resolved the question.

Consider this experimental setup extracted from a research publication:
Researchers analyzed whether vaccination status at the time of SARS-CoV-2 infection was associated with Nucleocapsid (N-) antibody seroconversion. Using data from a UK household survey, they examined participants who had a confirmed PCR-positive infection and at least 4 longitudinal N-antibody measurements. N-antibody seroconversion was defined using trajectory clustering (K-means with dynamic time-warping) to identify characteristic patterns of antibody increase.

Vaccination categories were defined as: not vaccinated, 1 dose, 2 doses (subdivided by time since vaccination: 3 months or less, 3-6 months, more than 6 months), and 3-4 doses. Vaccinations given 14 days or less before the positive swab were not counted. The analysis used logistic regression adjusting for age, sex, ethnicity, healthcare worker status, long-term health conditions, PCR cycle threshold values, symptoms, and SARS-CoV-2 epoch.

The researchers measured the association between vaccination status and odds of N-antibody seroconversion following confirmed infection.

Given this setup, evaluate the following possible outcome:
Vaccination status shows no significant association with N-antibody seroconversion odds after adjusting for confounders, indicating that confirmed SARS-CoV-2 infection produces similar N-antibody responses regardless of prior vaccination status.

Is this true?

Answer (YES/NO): NO